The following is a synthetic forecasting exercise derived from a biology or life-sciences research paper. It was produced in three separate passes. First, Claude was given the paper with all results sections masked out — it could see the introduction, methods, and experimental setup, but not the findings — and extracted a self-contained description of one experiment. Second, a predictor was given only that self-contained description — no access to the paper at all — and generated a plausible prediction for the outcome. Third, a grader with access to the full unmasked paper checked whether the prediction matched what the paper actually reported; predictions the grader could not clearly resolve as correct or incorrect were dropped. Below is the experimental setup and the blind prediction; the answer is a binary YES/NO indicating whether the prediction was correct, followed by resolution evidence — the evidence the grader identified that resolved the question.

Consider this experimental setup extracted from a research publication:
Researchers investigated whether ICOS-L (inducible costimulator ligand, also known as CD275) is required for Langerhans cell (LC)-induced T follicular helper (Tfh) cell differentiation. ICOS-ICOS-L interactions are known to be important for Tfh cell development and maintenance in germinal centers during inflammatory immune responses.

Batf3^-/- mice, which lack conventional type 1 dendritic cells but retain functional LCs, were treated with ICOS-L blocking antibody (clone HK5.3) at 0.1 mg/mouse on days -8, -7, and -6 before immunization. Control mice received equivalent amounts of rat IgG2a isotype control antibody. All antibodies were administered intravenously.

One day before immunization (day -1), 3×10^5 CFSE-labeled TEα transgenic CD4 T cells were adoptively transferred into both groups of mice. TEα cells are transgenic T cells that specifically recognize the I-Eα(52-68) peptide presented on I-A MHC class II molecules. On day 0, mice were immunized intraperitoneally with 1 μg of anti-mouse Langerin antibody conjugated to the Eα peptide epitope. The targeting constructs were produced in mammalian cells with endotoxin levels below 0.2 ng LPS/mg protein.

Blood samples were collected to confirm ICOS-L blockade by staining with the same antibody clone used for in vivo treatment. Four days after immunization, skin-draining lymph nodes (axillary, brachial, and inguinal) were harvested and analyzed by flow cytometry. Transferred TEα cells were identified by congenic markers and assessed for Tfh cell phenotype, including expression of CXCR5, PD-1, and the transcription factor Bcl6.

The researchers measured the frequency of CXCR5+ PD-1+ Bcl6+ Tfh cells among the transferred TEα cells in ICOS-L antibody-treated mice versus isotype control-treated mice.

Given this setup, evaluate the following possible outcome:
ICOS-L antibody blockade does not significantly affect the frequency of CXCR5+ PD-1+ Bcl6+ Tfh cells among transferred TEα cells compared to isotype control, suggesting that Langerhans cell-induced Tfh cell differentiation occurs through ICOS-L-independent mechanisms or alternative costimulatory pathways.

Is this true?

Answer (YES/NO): YES